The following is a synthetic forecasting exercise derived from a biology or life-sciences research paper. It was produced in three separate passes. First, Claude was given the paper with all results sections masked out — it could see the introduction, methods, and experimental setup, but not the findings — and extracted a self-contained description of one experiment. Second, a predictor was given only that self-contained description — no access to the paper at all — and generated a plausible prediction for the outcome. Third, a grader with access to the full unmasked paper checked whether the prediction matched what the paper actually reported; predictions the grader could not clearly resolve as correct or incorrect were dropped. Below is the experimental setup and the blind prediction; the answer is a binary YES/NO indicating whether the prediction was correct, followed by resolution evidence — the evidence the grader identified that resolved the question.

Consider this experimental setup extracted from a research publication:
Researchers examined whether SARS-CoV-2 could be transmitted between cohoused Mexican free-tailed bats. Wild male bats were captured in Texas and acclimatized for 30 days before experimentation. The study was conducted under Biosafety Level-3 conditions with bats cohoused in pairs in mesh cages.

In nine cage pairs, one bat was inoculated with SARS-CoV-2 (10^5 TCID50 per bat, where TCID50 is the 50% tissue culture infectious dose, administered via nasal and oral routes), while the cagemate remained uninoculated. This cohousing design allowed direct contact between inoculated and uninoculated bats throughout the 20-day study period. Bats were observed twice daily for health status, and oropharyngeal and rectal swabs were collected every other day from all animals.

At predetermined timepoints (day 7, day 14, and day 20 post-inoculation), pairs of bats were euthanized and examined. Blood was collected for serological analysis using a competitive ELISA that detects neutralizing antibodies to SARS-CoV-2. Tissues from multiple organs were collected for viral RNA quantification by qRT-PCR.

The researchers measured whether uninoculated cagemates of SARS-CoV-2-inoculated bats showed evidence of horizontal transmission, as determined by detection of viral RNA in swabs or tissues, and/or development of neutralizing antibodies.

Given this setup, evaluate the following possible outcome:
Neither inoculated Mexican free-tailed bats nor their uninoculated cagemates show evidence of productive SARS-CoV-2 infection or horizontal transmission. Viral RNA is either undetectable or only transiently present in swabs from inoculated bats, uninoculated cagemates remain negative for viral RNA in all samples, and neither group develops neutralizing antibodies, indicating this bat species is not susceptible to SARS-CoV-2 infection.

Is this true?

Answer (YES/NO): NO